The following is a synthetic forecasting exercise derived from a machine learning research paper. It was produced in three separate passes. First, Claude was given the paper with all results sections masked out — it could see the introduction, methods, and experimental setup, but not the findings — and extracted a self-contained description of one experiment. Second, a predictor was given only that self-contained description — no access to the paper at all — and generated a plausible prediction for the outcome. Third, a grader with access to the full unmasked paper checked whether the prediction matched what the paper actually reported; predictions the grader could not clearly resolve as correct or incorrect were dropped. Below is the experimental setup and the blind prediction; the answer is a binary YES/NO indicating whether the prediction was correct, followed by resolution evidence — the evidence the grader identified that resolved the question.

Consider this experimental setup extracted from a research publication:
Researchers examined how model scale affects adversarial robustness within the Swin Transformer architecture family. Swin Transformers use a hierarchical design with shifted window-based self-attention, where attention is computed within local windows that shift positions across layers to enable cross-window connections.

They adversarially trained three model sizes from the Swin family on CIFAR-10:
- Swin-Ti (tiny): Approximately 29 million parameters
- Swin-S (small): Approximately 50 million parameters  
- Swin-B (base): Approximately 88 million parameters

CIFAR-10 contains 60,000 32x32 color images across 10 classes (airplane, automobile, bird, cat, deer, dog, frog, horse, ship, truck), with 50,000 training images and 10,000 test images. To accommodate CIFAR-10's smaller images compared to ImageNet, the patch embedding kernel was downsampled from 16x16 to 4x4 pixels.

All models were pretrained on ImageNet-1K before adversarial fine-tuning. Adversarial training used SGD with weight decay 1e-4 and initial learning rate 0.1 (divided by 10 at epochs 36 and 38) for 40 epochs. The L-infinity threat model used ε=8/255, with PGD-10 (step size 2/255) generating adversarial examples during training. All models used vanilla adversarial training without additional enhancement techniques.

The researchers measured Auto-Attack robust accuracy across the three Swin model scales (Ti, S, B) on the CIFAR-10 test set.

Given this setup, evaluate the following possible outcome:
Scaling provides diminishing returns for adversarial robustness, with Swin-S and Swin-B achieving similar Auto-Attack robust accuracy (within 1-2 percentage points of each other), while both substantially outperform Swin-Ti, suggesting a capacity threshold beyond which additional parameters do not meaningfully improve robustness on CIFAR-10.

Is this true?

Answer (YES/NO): NO